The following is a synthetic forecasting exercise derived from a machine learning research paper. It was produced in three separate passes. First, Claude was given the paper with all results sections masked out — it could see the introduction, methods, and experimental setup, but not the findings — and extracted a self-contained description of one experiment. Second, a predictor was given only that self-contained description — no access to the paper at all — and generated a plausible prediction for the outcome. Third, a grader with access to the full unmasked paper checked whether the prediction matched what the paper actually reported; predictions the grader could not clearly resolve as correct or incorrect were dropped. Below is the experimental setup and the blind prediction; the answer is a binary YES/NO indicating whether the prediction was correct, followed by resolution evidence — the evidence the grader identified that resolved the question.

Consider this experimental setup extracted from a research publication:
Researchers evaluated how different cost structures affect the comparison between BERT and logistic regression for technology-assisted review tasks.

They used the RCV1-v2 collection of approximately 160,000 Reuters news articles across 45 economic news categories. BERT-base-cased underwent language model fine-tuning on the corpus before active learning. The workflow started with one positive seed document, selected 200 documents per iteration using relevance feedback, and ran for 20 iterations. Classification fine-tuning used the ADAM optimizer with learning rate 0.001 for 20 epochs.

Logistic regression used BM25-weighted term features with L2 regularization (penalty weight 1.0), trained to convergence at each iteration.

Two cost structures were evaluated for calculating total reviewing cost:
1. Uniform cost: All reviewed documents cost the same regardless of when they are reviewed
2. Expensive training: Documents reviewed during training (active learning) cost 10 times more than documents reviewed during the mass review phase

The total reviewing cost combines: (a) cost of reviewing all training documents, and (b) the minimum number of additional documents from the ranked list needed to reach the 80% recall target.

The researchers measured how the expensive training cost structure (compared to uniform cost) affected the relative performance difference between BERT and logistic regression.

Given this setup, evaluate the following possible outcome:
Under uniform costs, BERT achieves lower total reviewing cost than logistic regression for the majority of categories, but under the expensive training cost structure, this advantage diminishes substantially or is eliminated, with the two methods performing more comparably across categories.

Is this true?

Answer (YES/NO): NO